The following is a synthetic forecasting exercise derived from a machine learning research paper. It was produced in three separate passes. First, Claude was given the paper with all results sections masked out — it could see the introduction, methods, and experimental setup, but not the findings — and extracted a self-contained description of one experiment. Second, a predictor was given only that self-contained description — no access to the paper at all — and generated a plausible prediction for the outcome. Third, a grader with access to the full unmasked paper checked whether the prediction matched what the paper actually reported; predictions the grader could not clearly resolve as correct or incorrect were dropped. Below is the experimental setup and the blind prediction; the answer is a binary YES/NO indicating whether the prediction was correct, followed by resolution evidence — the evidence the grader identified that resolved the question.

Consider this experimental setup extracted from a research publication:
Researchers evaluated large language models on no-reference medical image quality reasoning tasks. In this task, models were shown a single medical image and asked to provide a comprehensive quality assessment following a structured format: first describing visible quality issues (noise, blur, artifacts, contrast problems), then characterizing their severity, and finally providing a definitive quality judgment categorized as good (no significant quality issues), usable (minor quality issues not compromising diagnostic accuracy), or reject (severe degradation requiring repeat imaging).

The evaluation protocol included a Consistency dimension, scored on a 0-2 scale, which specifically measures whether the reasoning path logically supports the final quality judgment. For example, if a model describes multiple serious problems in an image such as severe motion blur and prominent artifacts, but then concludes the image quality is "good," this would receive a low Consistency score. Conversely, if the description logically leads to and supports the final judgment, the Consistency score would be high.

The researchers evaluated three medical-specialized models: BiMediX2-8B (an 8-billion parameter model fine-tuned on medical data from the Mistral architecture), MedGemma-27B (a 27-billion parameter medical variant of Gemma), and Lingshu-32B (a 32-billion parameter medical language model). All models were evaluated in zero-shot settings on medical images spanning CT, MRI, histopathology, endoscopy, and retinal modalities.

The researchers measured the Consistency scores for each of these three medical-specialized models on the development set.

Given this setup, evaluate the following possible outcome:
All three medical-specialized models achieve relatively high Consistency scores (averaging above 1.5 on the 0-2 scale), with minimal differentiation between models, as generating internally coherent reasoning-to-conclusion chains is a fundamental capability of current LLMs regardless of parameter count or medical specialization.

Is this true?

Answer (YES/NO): NO